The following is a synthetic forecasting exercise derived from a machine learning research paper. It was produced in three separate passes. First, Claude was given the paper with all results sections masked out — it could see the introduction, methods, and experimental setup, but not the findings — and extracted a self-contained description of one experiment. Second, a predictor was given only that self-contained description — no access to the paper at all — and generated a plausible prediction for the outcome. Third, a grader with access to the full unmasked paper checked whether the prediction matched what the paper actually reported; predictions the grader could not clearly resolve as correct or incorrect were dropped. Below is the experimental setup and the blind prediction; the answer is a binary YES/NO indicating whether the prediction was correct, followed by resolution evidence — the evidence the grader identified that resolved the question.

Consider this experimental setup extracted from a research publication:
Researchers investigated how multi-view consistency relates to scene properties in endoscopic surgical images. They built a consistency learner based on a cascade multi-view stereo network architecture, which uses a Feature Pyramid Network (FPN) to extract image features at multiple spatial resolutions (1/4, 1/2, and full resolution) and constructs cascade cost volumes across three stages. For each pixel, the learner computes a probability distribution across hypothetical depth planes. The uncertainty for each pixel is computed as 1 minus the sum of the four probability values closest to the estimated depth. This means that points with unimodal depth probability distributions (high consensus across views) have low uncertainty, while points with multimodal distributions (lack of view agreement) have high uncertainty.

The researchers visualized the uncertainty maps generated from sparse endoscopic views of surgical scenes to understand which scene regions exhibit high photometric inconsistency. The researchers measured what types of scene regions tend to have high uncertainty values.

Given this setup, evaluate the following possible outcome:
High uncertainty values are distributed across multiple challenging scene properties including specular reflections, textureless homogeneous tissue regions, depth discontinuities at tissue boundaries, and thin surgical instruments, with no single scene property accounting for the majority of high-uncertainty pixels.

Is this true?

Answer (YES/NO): NO